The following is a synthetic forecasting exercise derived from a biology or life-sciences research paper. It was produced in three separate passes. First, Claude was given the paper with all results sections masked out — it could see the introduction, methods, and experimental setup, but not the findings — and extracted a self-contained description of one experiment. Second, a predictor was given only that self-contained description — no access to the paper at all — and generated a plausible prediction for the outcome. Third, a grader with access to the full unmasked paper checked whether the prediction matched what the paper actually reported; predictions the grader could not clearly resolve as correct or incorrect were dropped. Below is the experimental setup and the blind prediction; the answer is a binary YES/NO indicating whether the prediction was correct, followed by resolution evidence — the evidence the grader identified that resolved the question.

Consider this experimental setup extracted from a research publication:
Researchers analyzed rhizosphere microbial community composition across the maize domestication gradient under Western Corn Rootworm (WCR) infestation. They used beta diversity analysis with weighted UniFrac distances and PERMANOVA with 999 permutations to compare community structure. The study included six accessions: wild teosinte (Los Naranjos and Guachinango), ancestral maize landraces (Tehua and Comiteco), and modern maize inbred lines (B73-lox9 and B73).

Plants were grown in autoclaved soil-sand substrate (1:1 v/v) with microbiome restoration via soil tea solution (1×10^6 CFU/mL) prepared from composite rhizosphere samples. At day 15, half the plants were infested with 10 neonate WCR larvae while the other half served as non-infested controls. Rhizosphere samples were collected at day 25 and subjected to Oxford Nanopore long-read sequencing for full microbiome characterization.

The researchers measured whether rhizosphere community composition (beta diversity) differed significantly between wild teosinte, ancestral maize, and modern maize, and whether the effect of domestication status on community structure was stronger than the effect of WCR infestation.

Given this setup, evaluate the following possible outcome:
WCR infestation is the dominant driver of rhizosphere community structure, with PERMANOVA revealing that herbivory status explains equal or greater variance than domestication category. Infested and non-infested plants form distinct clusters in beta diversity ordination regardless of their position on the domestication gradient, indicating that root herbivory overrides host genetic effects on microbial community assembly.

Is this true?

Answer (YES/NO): YES